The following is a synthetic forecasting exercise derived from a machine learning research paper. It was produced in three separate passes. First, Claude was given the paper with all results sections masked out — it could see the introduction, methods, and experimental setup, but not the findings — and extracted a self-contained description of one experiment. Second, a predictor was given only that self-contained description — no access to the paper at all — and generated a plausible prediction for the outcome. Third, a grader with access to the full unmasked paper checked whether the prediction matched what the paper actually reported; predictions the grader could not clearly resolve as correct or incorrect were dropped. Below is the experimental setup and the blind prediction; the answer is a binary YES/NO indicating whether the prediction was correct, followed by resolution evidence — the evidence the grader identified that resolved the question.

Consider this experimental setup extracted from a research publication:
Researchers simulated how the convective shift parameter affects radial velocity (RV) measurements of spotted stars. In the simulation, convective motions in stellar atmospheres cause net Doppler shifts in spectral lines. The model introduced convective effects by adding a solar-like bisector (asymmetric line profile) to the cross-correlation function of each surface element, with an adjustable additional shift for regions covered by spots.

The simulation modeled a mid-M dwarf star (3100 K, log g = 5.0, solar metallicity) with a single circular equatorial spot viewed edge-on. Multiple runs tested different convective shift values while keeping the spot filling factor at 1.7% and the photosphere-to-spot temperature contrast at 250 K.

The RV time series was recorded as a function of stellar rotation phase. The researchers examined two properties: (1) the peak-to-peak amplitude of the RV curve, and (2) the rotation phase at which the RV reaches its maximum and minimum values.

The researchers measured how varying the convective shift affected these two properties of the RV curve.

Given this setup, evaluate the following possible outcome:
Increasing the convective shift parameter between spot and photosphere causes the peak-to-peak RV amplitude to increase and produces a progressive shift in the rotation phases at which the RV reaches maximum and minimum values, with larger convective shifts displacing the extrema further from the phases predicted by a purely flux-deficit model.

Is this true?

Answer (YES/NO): NO